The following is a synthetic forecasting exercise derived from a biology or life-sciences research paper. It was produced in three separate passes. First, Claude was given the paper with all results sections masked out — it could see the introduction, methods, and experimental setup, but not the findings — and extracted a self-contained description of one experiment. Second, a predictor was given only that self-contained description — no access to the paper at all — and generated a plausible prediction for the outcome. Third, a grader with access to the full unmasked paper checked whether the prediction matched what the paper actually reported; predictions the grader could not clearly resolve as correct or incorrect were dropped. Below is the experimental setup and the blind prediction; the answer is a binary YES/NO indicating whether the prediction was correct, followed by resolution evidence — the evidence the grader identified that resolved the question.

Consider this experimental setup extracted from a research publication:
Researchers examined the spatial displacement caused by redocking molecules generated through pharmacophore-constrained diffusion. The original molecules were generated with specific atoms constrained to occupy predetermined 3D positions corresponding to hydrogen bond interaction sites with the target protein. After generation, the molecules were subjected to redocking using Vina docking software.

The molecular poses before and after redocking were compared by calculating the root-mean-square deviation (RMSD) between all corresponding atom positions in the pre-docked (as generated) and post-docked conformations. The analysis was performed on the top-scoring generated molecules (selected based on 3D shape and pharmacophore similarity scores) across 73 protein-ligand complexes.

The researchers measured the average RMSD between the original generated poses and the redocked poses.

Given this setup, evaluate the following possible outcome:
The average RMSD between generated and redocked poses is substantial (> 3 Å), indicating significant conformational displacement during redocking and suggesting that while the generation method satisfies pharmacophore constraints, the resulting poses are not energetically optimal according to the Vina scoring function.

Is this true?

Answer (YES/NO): YES